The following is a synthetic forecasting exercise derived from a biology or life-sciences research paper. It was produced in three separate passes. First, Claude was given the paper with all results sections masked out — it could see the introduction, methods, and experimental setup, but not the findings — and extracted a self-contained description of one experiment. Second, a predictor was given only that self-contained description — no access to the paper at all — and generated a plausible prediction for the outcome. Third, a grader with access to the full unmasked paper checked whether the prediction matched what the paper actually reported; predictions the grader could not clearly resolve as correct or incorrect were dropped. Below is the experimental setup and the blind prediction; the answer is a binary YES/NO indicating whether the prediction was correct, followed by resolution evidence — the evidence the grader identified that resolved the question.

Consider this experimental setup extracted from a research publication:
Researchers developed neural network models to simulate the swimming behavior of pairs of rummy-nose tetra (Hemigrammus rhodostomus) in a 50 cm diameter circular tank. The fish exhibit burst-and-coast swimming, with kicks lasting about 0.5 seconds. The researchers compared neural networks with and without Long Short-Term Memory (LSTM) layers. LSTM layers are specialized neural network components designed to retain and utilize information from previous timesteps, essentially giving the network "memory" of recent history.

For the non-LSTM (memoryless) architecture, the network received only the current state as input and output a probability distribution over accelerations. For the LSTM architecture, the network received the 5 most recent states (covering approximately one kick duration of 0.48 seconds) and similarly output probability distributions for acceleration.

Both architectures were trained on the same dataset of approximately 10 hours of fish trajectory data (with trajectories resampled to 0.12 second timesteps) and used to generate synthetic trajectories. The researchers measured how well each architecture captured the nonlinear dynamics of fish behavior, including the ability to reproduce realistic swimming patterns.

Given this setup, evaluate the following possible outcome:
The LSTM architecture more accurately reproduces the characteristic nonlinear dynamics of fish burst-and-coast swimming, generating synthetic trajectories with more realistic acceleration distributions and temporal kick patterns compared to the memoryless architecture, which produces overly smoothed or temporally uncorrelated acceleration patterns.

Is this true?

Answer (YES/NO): YES